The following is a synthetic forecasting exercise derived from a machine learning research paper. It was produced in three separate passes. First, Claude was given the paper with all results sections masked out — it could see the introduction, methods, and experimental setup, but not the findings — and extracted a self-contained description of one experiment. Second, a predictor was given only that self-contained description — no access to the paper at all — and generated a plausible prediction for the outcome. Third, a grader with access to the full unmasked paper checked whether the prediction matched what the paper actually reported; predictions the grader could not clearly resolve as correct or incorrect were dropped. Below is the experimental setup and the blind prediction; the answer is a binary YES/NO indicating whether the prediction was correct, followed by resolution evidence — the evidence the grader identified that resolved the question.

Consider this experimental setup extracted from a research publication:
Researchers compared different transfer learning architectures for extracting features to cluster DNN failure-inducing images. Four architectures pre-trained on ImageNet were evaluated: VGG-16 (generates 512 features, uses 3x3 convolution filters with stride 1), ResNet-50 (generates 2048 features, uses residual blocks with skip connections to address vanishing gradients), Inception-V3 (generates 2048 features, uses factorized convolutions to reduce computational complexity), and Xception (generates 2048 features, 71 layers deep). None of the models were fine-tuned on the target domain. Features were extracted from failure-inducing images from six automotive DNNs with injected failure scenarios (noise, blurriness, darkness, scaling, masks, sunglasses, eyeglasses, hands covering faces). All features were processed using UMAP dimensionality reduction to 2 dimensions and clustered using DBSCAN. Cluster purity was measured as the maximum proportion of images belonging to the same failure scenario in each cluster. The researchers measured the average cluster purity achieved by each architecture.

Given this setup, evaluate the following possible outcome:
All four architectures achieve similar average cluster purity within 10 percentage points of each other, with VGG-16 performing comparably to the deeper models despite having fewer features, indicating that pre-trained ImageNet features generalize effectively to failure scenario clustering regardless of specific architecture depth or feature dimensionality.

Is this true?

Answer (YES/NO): YES